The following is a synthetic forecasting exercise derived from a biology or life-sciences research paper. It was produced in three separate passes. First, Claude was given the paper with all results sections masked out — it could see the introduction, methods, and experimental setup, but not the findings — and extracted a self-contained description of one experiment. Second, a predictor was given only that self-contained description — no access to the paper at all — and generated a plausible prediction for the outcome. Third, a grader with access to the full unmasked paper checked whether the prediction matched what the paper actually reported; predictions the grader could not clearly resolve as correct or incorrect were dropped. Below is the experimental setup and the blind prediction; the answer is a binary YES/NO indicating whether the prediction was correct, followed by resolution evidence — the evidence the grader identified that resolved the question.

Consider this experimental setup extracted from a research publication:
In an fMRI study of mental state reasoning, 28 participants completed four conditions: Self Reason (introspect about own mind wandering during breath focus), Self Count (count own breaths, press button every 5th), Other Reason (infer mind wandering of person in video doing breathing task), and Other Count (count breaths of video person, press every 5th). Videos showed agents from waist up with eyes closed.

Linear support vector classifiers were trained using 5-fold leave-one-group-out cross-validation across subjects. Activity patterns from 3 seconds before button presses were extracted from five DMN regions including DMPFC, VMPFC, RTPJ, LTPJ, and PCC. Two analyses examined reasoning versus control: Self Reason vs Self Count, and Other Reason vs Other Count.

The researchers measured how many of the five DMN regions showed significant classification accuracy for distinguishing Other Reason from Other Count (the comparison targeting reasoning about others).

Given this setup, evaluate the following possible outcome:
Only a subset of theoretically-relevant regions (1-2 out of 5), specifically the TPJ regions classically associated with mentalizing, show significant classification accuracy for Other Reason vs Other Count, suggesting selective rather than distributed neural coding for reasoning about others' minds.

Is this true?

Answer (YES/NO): NO